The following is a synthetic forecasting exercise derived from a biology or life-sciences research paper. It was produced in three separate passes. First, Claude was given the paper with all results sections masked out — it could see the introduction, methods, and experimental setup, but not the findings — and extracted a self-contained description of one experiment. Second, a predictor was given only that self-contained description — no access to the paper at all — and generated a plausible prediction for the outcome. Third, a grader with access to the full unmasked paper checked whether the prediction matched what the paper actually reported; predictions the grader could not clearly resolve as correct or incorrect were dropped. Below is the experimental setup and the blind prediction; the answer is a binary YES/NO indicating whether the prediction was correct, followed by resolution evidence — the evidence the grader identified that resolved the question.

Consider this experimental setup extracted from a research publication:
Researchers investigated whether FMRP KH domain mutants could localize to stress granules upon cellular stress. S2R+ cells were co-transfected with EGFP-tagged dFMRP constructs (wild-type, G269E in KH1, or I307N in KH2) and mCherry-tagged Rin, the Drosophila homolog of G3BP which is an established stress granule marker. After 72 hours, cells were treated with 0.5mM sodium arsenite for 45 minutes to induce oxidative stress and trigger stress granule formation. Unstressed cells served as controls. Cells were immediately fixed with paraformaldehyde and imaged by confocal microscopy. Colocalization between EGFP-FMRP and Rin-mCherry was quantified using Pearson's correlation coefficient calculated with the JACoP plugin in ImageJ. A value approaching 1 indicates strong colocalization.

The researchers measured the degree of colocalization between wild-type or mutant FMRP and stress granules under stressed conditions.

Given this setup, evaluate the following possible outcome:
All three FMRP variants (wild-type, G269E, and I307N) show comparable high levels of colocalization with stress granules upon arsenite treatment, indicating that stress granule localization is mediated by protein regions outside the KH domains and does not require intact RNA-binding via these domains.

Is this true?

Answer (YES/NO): YES